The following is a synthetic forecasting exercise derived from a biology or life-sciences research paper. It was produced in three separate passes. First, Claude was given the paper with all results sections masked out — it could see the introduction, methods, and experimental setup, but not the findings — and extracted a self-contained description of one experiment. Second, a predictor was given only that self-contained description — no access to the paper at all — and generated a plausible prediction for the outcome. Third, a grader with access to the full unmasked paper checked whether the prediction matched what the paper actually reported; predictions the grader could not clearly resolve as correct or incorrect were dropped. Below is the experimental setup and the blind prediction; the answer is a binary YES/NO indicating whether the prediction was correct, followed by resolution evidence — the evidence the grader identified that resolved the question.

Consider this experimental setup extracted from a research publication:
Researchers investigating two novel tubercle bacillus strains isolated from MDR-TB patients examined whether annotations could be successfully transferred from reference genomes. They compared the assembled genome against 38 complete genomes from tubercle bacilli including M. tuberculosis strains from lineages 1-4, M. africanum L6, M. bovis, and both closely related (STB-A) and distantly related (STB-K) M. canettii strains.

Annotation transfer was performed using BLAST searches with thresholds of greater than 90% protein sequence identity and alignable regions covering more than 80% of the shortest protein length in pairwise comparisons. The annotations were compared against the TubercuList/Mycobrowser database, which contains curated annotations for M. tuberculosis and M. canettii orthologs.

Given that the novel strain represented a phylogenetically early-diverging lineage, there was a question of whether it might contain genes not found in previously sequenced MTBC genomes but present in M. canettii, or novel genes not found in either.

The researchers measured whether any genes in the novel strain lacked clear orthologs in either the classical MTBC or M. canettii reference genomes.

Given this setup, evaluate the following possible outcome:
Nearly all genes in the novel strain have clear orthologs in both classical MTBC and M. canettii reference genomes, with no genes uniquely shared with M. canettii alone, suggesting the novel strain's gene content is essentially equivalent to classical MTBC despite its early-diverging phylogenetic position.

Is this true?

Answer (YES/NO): NO